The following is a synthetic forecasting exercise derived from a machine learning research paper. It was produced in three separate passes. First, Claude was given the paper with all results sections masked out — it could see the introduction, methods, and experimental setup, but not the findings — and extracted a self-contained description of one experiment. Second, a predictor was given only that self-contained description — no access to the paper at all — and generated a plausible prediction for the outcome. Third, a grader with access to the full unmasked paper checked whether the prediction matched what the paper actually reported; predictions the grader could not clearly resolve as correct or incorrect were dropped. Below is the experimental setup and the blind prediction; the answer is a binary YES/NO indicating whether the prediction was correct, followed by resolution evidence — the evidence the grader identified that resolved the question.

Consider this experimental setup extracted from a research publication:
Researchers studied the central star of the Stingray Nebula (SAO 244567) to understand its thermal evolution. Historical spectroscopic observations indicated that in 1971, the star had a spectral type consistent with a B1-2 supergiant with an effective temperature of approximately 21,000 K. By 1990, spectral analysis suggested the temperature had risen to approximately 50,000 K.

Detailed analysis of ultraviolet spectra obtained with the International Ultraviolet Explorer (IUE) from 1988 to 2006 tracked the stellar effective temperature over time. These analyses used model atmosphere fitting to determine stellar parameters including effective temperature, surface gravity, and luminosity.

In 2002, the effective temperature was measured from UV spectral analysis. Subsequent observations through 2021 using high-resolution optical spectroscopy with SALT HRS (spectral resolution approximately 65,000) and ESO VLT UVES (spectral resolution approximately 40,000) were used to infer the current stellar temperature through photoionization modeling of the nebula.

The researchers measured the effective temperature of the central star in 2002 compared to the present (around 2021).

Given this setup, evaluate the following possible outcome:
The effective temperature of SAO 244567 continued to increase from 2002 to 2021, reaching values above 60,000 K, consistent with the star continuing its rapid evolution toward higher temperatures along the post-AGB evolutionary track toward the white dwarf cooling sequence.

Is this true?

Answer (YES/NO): NO